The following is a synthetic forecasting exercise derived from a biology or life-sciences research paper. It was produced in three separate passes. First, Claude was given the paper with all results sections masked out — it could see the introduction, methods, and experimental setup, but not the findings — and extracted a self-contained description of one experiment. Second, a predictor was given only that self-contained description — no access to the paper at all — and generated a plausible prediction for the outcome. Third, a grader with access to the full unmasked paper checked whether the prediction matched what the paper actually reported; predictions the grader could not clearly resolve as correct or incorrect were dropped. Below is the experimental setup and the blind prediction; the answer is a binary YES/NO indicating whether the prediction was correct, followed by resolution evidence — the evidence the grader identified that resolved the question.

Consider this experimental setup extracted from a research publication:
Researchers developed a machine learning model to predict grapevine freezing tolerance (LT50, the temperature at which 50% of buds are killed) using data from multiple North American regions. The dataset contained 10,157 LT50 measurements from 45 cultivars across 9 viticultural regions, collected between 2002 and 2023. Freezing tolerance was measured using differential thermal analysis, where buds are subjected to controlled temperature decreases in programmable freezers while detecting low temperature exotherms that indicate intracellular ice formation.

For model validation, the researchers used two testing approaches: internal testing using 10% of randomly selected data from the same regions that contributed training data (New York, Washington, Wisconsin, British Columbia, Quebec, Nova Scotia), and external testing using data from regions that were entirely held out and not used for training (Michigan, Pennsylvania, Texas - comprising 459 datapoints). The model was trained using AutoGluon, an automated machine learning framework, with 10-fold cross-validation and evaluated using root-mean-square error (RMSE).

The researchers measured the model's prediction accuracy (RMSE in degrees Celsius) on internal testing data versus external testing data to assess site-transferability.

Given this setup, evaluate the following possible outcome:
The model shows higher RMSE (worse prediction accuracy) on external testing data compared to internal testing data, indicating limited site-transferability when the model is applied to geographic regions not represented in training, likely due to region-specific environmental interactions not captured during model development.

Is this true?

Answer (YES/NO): NO